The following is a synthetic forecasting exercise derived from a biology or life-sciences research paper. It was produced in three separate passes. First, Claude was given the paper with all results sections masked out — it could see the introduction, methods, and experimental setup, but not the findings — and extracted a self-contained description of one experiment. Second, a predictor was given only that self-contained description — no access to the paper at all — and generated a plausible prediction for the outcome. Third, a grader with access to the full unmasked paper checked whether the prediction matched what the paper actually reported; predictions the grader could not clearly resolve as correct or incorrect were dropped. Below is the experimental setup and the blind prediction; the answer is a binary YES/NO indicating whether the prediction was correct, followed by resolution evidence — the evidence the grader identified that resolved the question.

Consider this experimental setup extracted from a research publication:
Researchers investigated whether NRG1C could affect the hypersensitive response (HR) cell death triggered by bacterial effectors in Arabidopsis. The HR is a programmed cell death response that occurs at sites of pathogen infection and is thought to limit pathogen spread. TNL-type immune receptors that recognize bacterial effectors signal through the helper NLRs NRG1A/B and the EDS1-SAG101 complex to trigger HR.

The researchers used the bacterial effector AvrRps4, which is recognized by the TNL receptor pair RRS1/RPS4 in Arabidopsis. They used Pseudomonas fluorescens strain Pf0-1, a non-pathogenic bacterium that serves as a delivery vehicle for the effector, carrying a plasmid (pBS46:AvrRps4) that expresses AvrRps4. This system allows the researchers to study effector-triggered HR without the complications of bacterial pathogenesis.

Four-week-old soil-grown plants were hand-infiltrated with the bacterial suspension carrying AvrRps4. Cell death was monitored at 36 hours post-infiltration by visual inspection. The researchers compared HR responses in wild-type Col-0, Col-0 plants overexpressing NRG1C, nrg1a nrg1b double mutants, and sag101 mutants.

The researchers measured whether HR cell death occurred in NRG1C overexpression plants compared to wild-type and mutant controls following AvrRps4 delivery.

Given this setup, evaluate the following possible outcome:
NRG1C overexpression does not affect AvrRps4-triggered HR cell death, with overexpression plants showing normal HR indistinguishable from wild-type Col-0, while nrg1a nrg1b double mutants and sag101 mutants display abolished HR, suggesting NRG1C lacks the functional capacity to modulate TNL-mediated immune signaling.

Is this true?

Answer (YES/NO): NO